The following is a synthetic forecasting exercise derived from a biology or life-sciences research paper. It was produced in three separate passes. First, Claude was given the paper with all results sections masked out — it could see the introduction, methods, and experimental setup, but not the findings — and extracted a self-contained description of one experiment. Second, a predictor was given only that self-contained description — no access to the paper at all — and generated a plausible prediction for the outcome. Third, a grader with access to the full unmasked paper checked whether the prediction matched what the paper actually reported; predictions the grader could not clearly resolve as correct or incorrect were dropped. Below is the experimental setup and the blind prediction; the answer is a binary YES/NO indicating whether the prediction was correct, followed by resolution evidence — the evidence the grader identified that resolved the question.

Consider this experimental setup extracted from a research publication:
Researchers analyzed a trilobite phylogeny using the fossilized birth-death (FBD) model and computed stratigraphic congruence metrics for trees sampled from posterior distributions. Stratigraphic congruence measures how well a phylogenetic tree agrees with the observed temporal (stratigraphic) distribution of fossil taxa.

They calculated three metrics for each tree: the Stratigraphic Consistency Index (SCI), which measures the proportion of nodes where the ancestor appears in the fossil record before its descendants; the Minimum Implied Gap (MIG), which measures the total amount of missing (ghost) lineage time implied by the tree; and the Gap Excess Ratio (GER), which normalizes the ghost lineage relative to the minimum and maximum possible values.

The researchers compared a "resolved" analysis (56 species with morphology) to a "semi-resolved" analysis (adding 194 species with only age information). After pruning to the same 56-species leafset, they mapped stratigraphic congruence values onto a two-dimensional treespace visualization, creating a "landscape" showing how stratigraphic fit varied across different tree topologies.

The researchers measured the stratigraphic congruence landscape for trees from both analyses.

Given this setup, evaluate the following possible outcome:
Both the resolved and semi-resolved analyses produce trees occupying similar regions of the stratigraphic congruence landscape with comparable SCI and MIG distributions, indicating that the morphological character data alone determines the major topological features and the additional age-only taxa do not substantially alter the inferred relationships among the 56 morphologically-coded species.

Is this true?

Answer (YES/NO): NO